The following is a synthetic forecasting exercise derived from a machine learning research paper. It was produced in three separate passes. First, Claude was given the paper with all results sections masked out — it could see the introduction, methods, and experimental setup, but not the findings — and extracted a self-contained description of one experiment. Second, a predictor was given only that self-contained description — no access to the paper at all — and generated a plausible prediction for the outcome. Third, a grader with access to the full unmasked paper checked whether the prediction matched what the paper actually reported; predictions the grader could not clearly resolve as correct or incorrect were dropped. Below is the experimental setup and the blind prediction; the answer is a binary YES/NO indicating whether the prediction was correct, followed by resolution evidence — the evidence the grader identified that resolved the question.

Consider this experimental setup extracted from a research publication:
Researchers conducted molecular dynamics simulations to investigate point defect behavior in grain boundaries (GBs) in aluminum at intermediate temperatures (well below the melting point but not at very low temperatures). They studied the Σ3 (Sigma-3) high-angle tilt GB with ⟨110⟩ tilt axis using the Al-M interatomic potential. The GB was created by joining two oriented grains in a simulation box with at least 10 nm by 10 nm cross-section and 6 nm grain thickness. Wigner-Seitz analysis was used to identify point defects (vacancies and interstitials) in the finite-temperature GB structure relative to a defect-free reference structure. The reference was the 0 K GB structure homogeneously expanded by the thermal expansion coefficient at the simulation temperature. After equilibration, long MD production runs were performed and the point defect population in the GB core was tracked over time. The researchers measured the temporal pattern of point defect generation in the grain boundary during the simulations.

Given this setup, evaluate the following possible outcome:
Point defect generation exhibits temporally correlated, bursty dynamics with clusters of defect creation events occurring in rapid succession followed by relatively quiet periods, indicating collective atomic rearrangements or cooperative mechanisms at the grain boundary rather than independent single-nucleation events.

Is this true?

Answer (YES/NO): YES